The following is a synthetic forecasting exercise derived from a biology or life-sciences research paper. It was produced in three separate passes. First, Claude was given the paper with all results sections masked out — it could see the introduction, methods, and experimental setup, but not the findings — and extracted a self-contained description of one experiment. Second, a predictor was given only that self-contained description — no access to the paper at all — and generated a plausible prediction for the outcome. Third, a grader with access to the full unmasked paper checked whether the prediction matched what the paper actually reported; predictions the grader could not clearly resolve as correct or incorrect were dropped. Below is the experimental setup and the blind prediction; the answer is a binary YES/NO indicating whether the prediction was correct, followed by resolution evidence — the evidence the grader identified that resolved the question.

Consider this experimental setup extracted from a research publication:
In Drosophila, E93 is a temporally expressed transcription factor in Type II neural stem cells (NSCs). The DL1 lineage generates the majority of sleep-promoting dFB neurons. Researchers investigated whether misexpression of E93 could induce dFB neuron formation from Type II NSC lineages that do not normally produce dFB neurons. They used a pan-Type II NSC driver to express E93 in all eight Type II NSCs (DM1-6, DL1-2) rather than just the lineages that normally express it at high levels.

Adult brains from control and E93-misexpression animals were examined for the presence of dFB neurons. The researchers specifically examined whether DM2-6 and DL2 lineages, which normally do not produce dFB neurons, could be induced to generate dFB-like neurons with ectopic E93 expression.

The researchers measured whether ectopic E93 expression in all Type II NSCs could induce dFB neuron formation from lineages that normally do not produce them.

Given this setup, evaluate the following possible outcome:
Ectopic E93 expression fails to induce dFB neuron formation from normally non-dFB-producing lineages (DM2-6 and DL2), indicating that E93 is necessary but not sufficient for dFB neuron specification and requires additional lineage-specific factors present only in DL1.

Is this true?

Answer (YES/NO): YES